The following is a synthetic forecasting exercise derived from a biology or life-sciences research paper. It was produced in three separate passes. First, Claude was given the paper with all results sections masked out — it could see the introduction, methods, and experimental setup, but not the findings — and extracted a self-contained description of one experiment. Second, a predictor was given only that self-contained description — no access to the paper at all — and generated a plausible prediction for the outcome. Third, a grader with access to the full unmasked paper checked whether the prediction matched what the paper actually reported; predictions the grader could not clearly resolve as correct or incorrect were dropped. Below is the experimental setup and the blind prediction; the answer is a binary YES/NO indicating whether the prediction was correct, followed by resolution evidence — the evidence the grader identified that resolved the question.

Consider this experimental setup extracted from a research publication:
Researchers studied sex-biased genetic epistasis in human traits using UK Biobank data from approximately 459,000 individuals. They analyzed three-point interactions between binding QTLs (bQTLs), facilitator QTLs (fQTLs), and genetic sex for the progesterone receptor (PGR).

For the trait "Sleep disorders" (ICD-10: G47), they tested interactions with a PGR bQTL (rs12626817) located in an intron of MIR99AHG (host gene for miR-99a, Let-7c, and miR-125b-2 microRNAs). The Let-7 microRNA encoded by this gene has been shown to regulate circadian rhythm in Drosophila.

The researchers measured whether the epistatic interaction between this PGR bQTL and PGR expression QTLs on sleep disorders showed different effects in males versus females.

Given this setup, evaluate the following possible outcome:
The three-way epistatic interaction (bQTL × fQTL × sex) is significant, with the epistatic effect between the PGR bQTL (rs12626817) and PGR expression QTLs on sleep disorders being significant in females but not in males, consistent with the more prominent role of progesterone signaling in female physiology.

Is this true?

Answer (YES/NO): NO